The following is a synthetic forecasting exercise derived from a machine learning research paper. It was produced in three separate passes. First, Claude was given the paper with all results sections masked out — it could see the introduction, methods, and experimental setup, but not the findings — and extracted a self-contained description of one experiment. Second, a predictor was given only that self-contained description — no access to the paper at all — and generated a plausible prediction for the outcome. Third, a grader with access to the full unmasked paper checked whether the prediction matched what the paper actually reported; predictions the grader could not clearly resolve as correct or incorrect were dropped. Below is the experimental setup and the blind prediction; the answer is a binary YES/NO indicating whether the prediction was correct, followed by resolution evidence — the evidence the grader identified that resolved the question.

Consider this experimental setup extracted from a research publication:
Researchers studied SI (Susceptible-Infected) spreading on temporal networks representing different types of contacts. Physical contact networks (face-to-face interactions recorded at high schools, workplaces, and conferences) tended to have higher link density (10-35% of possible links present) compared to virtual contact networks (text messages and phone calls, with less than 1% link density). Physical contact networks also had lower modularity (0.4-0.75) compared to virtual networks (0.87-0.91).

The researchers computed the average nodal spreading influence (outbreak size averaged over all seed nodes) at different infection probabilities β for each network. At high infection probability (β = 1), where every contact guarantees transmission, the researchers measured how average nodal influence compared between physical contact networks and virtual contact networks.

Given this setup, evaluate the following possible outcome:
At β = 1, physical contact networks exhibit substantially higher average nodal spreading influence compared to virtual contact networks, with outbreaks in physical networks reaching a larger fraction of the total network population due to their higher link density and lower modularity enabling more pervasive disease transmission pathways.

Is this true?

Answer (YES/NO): YES